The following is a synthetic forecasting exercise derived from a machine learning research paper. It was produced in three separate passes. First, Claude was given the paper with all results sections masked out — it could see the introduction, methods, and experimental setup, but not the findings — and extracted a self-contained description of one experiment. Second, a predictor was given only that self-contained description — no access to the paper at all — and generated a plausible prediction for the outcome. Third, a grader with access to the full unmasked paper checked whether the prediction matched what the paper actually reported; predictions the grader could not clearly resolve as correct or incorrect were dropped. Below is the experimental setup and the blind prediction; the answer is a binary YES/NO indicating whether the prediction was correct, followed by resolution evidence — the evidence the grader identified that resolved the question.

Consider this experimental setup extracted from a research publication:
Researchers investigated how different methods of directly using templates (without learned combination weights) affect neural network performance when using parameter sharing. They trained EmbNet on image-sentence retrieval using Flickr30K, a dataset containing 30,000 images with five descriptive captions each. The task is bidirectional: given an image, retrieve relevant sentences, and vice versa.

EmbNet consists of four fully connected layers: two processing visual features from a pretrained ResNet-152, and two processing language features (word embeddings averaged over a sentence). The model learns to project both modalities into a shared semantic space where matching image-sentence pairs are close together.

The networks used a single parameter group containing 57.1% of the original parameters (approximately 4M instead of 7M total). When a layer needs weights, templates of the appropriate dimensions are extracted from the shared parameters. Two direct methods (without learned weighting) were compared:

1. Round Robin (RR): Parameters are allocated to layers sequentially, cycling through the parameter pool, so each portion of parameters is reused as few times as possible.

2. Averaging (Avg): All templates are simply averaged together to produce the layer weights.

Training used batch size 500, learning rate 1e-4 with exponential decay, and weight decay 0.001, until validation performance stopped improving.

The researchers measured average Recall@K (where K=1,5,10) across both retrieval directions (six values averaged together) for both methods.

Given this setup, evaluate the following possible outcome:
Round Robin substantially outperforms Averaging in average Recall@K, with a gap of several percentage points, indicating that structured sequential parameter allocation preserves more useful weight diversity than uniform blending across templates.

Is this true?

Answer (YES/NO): NO